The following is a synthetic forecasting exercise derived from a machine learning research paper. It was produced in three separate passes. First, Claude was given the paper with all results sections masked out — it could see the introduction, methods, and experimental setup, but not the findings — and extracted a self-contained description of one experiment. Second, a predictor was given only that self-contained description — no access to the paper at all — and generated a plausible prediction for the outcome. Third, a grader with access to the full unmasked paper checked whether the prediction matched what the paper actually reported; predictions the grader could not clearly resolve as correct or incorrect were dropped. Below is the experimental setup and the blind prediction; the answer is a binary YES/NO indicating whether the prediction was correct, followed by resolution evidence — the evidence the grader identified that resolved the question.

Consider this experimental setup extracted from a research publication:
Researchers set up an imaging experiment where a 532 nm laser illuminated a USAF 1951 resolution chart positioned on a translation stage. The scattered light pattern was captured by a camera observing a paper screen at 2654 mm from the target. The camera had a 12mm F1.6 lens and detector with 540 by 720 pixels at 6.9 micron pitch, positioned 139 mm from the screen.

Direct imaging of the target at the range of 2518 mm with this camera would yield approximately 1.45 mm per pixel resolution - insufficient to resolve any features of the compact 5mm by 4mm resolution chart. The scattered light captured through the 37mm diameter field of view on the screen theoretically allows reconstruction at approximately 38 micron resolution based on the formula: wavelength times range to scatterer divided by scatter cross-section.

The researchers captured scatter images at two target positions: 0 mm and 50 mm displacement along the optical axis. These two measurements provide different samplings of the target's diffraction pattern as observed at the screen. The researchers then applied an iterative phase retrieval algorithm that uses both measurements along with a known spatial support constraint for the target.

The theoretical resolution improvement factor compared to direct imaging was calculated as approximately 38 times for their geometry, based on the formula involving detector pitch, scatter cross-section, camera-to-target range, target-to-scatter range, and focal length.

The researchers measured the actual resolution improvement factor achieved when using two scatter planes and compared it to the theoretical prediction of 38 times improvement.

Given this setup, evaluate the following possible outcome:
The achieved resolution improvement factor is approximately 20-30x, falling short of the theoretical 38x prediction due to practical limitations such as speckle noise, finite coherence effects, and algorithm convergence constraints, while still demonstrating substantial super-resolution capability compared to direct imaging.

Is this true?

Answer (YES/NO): NO